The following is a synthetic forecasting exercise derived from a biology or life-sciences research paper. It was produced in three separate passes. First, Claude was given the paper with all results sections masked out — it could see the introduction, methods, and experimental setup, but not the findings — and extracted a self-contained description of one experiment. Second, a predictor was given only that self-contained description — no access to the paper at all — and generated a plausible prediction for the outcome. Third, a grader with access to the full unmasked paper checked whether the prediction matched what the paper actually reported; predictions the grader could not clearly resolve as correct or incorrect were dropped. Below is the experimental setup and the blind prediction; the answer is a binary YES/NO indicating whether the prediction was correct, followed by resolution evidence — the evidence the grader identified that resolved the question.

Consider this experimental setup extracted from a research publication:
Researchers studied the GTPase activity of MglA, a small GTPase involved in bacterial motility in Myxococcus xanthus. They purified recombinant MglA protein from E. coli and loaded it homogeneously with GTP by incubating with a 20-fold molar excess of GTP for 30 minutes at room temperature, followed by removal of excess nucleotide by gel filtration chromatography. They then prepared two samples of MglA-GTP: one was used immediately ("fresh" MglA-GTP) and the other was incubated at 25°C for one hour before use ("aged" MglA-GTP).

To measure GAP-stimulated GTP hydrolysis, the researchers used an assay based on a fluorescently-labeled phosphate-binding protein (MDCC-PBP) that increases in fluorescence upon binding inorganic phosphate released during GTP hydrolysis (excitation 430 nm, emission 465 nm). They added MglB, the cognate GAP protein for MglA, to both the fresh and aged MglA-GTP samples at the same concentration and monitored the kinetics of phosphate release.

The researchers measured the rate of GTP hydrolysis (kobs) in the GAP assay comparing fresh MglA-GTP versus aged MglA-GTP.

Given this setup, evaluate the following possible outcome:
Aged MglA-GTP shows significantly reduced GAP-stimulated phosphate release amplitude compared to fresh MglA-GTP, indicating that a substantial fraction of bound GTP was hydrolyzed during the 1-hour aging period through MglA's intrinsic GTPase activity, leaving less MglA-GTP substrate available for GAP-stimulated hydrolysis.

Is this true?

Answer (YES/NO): NO